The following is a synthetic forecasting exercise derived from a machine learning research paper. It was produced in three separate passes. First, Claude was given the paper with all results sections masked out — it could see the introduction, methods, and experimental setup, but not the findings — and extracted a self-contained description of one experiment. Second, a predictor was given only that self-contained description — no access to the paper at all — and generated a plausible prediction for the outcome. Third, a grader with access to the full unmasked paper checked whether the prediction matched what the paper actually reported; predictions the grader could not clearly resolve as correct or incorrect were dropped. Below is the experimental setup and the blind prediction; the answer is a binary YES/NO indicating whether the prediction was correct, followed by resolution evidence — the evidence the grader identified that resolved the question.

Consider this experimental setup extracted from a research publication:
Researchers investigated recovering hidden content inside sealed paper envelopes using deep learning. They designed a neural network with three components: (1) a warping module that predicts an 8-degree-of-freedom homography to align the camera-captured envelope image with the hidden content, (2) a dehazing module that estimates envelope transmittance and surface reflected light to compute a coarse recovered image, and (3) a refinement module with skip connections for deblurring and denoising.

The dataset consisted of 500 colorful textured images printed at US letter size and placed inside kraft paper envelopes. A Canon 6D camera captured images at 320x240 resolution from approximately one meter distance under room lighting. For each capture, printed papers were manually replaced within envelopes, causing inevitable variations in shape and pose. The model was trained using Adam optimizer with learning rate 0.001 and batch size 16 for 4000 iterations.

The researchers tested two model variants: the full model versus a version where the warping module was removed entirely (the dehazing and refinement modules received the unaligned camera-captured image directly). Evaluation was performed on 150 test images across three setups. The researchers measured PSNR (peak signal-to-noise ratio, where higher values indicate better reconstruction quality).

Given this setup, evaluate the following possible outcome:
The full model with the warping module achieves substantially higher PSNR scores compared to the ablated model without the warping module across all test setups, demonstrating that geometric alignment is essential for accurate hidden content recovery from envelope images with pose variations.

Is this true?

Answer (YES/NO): NO